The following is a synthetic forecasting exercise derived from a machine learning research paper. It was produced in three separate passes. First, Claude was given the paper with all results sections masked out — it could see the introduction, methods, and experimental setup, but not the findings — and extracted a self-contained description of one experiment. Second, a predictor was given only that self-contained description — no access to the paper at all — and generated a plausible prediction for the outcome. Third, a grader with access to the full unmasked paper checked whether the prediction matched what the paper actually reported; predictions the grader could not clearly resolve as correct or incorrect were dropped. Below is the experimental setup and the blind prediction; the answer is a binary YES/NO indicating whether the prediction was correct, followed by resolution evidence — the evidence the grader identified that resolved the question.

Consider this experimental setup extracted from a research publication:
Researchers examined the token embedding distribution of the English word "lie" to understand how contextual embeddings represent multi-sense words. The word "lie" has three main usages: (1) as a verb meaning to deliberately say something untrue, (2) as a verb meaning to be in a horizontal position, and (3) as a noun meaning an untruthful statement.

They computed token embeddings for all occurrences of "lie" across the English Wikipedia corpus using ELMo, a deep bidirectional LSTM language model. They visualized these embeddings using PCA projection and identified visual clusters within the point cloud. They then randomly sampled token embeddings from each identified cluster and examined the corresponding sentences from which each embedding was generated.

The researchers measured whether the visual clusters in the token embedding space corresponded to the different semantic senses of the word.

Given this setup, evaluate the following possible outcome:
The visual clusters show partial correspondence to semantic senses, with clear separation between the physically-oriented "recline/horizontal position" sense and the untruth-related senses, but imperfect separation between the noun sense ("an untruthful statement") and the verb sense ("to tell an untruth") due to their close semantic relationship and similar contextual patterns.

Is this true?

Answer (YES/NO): NO